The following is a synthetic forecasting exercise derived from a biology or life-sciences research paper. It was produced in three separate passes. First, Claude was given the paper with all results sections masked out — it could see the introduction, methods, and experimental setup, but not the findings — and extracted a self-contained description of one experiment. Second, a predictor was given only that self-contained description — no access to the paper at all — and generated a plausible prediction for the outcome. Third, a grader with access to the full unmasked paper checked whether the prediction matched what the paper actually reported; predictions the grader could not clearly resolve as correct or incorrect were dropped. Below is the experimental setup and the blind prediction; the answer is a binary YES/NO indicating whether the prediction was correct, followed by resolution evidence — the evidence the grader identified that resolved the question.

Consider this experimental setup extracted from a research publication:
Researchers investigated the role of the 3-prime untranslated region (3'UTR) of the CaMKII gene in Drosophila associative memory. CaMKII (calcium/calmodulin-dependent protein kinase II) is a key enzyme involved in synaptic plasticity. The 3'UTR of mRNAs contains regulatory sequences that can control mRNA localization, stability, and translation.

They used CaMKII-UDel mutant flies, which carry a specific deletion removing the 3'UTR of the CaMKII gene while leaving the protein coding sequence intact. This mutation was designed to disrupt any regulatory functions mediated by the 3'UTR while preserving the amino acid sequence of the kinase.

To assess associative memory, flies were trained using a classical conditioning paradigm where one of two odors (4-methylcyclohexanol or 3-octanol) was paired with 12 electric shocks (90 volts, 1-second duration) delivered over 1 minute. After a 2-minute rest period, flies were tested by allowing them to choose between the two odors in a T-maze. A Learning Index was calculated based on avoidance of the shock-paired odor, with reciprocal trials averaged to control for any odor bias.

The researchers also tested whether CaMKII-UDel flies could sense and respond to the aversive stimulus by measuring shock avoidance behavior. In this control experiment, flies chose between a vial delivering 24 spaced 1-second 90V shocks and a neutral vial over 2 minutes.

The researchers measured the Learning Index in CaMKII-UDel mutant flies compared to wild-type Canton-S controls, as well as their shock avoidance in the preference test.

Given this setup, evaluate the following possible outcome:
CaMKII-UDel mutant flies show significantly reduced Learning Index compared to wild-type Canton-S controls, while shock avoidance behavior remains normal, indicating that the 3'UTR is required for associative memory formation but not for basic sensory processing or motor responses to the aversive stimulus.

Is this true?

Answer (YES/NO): YES